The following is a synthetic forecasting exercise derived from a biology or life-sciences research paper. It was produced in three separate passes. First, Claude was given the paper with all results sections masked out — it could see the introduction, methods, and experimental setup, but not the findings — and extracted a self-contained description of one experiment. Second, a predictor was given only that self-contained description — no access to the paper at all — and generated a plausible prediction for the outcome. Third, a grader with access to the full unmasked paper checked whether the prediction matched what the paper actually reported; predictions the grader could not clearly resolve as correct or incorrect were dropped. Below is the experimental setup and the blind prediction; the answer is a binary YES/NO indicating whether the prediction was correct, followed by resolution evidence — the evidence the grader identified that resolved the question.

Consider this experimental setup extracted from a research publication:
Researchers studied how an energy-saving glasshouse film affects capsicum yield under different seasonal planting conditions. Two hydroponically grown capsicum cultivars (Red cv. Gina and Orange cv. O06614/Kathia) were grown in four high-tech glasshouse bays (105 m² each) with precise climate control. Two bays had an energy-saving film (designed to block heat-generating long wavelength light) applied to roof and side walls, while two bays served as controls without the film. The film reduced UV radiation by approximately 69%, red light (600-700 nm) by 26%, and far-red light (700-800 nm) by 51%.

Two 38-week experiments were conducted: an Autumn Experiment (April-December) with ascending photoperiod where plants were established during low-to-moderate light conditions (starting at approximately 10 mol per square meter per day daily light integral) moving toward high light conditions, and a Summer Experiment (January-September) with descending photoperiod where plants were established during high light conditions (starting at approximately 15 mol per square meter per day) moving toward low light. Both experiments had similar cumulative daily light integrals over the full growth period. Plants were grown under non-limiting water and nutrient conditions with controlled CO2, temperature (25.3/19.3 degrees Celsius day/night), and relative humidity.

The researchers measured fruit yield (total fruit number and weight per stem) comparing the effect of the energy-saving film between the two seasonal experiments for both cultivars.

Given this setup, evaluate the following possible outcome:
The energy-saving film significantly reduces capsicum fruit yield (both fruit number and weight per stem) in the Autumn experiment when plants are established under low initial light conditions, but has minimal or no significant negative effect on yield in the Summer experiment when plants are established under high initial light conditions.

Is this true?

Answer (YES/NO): NO